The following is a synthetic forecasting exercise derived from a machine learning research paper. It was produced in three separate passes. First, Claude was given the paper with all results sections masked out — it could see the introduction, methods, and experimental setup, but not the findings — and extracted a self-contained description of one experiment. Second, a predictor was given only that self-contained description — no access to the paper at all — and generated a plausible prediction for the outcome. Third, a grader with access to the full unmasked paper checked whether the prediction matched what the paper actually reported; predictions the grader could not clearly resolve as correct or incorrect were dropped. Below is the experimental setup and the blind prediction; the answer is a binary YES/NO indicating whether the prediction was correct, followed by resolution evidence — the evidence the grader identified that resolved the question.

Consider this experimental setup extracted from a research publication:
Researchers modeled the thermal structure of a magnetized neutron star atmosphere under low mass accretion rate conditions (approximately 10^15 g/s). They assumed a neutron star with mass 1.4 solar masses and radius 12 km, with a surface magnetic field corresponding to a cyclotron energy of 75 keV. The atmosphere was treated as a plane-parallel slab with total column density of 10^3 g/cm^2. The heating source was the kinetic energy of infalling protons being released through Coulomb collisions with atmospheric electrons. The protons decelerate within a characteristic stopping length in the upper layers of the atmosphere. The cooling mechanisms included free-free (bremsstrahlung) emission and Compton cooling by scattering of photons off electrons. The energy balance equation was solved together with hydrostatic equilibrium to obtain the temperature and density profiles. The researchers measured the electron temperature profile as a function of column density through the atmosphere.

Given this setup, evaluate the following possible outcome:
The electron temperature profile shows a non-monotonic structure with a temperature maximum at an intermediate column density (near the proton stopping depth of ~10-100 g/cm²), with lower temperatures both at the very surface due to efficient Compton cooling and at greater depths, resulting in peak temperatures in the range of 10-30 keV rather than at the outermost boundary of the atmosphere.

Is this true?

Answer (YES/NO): NO